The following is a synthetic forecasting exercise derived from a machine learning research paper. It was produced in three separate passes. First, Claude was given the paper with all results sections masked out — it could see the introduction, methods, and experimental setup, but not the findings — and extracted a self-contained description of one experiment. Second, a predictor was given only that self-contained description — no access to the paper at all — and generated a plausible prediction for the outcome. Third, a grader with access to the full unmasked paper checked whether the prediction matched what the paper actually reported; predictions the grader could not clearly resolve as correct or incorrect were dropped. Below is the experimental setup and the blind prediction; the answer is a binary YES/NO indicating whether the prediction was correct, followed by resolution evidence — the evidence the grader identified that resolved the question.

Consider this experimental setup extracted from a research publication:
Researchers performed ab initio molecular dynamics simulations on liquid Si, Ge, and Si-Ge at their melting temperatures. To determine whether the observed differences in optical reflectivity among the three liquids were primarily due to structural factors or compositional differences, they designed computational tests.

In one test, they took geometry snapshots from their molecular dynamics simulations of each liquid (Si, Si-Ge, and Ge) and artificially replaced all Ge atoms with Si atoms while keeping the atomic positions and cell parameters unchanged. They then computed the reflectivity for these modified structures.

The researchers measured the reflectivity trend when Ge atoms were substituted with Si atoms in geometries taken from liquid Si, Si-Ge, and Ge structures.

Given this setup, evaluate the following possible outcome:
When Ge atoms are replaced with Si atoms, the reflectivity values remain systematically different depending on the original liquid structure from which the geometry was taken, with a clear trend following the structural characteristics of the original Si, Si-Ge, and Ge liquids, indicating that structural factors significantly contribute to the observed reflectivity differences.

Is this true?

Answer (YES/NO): YES